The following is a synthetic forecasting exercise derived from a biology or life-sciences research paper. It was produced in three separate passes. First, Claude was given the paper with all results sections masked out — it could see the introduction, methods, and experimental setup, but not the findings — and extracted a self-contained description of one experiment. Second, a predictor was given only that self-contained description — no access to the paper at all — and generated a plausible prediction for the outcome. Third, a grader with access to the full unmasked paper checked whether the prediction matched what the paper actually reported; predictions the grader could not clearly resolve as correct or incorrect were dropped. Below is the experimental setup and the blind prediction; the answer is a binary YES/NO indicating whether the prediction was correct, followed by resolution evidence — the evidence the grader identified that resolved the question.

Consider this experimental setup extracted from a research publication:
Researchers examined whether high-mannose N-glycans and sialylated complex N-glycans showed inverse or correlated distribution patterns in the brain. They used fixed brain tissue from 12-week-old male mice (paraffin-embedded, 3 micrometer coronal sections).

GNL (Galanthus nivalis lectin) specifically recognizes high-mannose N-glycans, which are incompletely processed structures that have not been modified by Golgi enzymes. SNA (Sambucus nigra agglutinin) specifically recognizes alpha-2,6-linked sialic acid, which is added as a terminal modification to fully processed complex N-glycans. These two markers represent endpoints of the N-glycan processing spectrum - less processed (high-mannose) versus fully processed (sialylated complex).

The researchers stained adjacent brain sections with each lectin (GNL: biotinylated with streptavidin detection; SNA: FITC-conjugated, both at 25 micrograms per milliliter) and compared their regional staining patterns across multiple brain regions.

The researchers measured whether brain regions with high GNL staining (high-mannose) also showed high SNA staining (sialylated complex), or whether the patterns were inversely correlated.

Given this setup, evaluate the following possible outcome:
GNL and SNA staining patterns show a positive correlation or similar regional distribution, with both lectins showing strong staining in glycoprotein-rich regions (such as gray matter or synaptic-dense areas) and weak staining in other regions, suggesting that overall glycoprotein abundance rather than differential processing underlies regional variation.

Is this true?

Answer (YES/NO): NO